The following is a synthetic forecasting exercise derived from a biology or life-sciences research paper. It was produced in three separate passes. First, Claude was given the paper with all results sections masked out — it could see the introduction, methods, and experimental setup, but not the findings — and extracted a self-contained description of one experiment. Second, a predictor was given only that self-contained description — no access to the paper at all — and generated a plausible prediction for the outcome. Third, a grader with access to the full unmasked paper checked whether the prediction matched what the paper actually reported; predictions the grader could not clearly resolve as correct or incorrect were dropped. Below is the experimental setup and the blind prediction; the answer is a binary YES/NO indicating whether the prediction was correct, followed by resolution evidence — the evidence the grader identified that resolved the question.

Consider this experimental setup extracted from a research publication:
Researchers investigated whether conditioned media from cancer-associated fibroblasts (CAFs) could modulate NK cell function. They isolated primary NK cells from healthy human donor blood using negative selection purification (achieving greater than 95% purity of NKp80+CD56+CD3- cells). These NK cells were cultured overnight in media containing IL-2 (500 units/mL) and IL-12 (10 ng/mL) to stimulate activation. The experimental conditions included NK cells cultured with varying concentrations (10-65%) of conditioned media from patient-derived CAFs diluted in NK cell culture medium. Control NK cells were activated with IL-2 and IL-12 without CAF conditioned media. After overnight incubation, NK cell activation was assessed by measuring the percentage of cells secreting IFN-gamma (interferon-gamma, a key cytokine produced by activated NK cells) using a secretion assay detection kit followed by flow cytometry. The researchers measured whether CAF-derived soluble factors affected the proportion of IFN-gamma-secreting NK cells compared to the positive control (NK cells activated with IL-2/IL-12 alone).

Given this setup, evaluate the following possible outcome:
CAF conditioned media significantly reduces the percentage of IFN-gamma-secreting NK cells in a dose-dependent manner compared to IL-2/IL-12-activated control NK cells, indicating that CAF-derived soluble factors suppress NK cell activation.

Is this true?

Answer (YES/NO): YES